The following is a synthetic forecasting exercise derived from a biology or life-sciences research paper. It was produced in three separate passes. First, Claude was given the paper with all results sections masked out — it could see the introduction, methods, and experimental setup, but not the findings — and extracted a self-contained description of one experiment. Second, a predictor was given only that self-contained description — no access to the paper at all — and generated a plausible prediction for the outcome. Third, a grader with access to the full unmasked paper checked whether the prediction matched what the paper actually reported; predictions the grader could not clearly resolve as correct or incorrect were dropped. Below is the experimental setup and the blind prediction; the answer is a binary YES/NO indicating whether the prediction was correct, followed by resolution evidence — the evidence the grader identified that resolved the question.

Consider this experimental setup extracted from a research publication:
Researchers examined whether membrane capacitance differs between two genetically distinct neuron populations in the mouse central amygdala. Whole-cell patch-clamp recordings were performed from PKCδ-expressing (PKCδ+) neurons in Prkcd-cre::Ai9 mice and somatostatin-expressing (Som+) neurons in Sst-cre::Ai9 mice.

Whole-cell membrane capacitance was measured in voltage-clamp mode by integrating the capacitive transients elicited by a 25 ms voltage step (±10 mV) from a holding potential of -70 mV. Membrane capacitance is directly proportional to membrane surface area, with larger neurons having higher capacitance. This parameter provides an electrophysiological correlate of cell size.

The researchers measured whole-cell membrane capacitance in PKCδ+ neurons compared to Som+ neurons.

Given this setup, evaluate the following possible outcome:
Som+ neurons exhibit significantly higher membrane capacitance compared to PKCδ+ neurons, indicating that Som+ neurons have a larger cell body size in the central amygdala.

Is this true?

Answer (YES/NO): NO